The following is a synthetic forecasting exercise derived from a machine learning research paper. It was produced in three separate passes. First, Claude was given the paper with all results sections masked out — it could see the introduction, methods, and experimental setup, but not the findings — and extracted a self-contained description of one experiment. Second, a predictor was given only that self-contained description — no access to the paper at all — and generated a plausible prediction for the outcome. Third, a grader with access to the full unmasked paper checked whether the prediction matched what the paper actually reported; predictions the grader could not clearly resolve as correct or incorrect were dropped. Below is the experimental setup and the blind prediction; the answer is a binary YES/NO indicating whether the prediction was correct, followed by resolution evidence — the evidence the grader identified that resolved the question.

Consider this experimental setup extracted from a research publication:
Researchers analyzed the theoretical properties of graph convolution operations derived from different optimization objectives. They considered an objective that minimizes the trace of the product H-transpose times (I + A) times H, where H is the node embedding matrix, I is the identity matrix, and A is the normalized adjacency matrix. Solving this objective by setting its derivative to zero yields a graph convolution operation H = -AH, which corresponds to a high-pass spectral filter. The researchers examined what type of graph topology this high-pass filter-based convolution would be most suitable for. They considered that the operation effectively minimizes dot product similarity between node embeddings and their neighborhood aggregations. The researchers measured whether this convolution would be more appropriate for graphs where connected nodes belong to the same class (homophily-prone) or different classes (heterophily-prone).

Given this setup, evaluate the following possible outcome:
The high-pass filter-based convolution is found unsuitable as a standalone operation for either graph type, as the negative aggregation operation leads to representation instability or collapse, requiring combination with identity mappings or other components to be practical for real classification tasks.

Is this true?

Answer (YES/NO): NO